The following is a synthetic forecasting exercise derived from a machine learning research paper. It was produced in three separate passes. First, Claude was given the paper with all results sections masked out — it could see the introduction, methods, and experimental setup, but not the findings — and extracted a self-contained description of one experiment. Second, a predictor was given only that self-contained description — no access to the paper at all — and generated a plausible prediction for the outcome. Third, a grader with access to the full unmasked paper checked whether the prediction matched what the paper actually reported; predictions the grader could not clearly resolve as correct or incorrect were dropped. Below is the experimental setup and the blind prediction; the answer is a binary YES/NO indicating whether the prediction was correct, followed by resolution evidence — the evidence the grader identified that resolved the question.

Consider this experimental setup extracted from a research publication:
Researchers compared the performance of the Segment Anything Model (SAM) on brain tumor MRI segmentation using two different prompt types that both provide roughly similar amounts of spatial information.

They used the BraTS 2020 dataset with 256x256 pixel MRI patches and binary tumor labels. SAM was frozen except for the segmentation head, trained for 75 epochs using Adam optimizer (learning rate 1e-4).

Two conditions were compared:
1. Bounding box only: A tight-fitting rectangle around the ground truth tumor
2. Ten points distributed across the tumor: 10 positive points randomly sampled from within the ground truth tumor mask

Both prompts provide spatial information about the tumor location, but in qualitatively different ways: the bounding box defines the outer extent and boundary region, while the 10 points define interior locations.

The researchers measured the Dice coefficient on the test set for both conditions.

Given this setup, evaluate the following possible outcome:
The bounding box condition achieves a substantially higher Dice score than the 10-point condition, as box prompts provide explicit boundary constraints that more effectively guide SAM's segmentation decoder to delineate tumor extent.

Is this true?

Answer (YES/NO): NO